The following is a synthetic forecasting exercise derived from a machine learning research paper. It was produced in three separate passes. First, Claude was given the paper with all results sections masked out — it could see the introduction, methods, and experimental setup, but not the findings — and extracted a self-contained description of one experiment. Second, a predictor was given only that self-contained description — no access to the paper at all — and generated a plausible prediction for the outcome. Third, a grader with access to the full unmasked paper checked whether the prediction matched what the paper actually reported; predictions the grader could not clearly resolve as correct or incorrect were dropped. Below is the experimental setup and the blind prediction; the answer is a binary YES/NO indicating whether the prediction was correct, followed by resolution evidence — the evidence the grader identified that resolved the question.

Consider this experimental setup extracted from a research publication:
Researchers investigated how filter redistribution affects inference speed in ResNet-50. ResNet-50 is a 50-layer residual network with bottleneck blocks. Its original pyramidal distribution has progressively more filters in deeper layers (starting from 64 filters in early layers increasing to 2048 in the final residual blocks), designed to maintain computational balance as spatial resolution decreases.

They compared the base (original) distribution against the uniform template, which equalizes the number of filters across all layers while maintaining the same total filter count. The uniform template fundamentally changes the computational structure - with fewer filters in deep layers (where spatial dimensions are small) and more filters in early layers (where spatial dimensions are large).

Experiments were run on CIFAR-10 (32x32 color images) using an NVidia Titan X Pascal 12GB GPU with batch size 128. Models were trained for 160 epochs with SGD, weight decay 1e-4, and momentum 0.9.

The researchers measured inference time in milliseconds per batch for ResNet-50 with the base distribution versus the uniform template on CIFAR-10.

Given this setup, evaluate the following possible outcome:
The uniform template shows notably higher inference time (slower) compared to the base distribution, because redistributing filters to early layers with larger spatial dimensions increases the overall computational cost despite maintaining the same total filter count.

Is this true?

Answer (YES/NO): NO